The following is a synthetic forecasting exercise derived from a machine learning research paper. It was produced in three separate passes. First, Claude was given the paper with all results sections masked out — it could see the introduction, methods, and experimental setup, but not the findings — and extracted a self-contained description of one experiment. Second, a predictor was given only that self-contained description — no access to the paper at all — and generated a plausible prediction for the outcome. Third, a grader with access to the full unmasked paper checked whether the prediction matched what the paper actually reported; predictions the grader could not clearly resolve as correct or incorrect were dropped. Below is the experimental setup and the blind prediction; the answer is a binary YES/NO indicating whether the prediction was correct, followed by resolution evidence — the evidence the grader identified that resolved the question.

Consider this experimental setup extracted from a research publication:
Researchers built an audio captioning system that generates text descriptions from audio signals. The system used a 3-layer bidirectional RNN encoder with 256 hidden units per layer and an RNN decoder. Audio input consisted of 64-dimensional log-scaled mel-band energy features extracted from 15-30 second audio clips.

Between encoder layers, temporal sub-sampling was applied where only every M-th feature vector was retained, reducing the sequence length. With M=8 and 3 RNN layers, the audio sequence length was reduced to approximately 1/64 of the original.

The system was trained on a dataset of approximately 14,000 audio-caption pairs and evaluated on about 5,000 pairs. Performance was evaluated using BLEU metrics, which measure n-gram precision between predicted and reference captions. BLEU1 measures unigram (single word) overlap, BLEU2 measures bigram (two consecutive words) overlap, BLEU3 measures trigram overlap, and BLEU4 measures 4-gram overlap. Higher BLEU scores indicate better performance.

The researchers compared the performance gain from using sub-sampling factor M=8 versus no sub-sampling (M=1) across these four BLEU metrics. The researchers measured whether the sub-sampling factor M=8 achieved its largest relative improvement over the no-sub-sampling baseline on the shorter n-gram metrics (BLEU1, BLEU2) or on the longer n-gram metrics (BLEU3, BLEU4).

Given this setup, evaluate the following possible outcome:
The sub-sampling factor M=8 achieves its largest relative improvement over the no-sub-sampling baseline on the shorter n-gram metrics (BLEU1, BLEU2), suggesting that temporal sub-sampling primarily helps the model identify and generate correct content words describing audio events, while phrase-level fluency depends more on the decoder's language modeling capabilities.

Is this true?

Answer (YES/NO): NO